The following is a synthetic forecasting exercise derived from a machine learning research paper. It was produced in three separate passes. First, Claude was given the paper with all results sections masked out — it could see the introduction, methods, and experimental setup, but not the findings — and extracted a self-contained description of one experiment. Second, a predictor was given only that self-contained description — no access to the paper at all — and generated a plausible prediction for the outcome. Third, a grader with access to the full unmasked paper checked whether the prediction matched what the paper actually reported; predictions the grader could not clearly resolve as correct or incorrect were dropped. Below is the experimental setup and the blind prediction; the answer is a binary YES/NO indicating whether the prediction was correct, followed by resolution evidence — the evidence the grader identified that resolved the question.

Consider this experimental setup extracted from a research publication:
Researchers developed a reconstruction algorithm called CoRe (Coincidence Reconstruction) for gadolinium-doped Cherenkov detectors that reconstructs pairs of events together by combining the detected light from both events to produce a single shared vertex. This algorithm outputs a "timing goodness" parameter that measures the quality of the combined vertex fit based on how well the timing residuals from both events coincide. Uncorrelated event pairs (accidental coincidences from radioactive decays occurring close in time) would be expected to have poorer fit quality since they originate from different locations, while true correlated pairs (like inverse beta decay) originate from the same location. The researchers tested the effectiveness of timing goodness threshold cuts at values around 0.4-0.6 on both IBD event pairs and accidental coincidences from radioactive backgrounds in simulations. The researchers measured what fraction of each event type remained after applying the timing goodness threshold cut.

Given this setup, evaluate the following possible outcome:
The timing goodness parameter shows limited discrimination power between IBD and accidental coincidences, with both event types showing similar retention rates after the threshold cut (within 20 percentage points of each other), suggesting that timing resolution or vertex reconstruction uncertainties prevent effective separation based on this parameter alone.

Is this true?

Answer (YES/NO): NO